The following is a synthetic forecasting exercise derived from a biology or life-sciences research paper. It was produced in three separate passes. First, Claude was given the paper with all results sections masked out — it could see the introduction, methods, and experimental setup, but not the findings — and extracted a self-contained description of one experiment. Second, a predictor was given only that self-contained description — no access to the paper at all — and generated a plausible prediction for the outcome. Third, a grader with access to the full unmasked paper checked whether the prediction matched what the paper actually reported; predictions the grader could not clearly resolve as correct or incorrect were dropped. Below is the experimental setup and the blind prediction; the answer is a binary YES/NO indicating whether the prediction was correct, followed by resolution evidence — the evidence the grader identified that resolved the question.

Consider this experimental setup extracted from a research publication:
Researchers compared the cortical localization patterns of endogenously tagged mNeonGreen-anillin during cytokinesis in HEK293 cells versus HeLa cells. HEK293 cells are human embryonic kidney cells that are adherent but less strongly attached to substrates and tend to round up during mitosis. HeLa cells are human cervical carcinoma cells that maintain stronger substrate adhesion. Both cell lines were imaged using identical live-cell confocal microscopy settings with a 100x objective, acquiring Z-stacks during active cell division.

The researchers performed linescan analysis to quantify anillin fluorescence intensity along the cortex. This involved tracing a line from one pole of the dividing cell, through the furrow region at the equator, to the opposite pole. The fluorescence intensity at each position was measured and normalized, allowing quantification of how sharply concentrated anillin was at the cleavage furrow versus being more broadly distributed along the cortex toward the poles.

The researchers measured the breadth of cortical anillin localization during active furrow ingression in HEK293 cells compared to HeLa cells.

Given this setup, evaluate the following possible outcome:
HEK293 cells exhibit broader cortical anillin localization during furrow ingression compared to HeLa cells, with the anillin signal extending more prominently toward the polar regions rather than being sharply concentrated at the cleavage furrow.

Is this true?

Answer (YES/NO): NO